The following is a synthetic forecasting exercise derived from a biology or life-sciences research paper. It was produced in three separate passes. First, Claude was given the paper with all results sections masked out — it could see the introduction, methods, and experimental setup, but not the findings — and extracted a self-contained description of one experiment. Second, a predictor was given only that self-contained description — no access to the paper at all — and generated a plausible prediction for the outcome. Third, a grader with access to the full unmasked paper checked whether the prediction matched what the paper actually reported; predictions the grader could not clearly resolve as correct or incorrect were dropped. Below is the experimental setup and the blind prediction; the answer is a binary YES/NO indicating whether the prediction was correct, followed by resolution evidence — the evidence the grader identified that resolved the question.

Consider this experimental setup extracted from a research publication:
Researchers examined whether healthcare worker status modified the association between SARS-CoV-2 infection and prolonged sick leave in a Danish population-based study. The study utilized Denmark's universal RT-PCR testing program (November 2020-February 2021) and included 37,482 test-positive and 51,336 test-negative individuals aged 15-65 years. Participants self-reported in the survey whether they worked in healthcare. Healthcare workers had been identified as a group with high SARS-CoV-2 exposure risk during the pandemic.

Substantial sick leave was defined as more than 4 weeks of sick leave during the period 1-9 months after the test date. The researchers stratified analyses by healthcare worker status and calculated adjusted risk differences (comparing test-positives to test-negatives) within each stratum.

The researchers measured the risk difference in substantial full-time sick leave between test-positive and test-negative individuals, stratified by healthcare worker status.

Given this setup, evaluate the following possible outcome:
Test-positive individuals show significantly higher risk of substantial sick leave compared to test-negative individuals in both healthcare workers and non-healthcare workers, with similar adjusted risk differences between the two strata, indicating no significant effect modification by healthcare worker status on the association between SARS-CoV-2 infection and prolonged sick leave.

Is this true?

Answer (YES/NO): NO